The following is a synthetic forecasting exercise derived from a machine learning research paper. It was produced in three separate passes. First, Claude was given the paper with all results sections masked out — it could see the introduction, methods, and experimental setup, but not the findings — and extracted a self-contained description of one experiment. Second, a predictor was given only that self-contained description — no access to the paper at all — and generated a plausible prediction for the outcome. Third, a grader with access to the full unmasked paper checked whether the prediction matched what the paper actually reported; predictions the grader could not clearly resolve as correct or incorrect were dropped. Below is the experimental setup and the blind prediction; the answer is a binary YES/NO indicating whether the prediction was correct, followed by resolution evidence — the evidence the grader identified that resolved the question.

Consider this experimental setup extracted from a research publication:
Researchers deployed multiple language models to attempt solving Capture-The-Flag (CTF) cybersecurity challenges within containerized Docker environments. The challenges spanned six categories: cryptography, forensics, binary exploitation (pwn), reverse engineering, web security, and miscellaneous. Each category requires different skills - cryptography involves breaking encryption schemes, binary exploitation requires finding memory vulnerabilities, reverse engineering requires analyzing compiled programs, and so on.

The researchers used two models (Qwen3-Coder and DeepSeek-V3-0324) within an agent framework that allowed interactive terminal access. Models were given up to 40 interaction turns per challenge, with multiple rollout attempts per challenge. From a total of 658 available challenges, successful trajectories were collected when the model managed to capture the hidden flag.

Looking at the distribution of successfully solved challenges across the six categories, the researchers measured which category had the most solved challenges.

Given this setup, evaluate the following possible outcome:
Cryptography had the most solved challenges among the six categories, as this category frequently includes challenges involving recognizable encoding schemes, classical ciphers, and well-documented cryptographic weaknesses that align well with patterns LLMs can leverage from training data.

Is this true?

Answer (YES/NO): YES